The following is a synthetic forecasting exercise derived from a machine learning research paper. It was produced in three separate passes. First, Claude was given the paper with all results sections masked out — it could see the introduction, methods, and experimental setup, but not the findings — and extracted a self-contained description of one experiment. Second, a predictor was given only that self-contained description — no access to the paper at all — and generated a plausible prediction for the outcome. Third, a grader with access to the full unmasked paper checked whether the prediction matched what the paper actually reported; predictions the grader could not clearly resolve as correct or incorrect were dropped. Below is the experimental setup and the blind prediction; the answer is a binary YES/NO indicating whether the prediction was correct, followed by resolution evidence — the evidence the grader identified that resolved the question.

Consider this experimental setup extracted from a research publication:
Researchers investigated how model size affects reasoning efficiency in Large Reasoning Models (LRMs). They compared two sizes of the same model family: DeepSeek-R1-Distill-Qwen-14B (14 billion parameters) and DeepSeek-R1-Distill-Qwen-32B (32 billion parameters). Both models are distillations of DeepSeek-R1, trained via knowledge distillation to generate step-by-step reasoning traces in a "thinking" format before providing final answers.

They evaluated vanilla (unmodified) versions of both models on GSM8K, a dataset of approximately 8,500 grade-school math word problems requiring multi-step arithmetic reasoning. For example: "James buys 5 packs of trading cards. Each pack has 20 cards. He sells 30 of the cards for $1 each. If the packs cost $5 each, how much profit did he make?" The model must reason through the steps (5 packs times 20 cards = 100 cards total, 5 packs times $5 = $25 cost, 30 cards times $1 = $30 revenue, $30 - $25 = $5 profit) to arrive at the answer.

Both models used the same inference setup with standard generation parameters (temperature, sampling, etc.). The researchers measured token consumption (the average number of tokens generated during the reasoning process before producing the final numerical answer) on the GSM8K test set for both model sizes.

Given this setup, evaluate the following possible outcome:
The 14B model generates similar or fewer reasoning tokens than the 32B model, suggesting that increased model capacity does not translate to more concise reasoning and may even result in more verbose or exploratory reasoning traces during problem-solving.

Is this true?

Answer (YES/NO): NO